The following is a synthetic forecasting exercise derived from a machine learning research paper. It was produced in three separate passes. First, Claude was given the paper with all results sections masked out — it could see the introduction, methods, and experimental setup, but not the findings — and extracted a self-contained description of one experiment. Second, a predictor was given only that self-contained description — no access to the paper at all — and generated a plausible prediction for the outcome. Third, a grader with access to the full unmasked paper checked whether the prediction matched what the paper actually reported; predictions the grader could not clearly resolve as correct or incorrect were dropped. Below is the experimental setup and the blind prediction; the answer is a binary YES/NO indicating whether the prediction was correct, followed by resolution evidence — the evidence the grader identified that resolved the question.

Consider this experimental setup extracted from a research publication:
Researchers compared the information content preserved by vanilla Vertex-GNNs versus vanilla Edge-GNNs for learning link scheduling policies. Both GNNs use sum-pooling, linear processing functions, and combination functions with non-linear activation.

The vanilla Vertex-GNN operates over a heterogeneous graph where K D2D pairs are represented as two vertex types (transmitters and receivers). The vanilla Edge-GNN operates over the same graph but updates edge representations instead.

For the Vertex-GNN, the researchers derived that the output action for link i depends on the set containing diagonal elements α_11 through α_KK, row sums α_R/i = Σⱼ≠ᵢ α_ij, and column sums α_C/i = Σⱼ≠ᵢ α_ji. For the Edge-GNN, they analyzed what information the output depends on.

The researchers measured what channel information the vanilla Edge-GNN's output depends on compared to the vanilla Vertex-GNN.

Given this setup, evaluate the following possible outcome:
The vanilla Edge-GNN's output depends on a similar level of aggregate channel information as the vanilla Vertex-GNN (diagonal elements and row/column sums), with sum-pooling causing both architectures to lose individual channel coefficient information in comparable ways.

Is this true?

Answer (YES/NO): NO